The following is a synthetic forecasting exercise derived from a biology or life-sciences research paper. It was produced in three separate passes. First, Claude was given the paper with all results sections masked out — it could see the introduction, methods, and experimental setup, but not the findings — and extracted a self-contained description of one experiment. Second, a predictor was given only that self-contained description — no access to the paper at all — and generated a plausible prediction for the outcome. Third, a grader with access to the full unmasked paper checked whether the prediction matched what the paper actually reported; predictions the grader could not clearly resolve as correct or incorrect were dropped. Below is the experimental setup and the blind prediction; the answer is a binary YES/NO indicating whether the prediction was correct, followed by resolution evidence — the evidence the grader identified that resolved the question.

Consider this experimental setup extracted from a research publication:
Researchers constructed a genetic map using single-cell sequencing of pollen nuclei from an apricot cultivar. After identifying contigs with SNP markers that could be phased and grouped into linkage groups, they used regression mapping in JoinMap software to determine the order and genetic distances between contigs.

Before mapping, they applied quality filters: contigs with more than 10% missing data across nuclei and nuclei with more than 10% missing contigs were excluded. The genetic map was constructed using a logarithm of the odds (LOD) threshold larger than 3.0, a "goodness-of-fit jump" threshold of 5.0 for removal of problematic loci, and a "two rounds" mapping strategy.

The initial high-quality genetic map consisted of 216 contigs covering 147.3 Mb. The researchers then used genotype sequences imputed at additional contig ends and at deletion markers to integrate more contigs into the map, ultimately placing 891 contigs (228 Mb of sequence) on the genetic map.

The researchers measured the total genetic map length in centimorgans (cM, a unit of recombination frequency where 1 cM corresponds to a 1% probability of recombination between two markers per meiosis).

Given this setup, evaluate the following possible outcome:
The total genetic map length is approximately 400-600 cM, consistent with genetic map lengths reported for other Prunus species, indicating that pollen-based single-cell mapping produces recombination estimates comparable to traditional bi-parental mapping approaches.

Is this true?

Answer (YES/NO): NO